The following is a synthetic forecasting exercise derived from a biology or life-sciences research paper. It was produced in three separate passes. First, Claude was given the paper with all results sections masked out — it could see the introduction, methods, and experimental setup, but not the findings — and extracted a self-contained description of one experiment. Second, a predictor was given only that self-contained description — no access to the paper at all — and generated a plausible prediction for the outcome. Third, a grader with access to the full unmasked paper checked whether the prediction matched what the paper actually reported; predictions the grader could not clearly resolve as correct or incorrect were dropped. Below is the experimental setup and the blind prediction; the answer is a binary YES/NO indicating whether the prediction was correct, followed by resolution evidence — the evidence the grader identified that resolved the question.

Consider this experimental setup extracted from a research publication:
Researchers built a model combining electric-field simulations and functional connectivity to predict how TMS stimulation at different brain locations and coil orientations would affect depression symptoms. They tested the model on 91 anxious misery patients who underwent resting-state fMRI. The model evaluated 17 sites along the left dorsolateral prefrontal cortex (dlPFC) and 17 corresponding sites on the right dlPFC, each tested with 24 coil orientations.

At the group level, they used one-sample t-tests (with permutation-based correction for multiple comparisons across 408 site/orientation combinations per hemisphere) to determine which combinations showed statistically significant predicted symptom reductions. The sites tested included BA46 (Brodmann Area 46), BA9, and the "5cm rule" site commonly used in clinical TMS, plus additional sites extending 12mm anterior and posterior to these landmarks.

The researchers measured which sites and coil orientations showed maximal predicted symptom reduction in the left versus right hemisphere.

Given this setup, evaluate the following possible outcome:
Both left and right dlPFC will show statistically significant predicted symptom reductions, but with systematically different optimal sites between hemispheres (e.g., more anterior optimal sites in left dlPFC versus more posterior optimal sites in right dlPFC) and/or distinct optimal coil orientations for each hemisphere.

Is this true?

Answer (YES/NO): YES